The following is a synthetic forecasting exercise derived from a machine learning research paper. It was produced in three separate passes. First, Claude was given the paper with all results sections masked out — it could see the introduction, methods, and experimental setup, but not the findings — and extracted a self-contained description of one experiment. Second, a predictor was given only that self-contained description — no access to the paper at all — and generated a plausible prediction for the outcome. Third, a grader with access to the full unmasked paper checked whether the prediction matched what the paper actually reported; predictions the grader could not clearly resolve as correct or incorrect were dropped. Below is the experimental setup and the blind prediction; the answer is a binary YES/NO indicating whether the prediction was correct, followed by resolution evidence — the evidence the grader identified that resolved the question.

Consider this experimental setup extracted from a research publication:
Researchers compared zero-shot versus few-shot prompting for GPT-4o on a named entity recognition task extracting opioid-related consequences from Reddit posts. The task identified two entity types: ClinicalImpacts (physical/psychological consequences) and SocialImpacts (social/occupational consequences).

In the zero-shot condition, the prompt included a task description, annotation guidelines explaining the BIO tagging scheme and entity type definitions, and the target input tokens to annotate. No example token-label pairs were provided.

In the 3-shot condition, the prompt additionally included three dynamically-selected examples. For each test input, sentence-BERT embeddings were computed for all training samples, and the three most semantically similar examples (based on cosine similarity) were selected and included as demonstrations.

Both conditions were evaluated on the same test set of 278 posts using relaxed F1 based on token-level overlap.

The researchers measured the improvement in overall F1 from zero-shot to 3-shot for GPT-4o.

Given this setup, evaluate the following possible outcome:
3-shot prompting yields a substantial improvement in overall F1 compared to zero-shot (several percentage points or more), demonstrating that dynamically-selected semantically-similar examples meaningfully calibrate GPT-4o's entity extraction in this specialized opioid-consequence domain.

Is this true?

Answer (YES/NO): NO